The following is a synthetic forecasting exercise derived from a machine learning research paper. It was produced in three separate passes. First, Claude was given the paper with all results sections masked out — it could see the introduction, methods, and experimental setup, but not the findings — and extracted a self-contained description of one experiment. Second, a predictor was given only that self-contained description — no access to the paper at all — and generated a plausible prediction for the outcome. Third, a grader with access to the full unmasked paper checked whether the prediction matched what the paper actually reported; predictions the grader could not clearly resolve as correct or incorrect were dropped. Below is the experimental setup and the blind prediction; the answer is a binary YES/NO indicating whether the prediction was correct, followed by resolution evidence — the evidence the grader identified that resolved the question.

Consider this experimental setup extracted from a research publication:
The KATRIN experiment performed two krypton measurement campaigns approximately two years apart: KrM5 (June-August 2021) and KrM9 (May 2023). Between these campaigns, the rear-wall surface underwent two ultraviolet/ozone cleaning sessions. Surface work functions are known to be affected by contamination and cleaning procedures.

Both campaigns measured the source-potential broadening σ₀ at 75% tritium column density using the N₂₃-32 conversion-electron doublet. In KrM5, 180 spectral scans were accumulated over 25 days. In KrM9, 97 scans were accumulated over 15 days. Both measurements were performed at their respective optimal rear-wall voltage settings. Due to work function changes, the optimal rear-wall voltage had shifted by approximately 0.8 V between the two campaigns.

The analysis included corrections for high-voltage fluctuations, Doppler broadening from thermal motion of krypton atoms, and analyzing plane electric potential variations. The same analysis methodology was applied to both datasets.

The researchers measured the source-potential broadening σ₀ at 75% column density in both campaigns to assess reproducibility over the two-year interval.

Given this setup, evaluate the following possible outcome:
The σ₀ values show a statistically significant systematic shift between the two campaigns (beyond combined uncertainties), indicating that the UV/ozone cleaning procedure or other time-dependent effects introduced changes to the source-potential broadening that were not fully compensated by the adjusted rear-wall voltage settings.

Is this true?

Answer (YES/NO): YES